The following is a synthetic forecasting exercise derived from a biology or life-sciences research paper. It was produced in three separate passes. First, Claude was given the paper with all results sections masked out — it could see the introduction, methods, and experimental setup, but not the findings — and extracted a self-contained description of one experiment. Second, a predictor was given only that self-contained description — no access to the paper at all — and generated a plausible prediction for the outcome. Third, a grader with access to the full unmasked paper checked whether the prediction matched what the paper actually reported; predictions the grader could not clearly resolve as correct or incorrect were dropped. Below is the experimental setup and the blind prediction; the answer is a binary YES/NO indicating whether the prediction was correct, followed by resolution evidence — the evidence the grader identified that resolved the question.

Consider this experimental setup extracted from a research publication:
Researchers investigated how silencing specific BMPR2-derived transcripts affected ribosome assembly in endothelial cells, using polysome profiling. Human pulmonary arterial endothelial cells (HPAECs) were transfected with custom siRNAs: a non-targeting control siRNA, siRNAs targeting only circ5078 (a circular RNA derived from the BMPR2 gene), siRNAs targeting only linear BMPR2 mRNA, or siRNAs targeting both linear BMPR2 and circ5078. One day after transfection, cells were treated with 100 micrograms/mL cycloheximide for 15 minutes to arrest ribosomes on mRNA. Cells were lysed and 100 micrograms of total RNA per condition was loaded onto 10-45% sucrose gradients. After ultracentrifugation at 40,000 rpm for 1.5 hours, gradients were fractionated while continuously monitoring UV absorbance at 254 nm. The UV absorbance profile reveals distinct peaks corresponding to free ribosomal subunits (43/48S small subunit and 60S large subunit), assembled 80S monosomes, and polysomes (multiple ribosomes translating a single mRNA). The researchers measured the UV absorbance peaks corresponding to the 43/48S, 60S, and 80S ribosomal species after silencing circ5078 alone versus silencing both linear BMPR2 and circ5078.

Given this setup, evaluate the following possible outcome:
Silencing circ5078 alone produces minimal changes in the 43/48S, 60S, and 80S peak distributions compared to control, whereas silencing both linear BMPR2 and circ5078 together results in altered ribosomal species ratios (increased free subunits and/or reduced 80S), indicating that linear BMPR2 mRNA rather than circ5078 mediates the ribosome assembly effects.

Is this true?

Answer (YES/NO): NO